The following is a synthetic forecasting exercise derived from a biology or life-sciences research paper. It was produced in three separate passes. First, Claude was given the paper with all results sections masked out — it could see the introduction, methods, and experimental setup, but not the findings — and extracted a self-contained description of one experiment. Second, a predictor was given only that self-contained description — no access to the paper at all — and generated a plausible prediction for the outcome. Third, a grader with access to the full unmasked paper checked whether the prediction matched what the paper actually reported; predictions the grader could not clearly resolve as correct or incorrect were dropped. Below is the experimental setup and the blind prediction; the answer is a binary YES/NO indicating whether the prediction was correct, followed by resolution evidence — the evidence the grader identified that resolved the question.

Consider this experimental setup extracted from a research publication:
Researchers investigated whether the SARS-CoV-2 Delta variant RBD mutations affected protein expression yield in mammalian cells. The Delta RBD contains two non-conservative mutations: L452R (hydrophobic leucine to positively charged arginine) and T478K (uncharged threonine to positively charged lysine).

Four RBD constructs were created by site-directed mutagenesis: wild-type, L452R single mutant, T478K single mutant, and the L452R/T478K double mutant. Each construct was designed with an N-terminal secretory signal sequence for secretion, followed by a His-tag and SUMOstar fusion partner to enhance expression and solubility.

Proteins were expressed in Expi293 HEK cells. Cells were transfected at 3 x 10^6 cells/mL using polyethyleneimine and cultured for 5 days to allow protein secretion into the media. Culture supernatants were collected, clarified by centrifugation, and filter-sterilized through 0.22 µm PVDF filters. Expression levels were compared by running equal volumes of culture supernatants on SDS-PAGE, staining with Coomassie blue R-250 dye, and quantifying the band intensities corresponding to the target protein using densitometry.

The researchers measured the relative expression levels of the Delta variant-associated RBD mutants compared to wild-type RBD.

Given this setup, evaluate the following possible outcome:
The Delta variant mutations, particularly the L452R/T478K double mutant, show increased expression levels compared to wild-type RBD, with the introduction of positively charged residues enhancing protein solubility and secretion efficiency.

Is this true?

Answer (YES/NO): NO